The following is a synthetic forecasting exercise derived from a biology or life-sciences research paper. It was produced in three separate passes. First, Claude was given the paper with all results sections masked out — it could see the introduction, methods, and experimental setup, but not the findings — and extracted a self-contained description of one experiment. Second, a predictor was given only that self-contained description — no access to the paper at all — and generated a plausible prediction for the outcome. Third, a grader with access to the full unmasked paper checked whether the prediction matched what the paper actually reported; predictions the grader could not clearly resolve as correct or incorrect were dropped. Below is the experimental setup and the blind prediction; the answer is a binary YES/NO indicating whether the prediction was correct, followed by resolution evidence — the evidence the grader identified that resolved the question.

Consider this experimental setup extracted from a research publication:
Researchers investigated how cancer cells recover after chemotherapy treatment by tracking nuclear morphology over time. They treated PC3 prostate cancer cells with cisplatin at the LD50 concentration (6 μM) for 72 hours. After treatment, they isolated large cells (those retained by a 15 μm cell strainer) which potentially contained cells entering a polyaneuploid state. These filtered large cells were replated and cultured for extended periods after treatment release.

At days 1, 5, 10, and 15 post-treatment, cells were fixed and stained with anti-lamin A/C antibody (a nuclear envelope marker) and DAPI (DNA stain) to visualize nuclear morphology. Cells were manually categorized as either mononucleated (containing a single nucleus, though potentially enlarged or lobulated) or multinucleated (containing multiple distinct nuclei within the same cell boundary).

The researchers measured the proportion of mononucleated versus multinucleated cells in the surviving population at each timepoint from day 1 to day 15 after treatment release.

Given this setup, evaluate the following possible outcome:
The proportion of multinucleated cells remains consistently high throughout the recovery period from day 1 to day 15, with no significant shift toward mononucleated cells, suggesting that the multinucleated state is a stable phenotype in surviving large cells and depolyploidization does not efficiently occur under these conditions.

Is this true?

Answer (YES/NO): NO